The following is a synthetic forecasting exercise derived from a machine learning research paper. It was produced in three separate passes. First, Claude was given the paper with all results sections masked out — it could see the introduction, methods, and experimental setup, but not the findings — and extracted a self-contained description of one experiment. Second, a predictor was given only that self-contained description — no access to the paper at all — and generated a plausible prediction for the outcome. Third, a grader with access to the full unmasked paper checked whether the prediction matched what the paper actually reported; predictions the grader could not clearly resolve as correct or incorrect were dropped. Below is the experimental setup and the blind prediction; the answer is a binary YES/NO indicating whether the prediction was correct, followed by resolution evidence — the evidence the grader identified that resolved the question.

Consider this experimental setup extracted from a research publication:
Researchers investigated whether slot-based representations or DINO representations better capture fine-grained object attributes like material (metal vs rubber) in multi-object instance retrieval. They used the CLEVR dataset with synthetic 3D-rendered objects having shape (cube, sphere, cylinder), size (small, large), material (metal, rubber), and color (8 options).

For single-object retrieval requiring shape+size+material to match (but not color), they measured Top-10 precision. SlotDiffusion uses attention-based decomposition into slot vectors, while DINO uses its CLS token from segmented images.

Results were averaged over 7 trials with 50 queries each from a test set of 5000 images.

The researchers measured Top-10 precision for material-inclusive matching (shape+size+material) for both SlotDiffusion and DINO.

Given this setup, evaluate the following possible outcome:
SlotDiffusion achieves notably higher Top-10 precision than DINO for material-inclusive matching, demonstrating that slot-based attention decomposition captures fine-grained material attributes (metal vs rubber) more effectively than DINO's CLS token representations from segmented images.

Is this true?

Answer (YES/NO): NO